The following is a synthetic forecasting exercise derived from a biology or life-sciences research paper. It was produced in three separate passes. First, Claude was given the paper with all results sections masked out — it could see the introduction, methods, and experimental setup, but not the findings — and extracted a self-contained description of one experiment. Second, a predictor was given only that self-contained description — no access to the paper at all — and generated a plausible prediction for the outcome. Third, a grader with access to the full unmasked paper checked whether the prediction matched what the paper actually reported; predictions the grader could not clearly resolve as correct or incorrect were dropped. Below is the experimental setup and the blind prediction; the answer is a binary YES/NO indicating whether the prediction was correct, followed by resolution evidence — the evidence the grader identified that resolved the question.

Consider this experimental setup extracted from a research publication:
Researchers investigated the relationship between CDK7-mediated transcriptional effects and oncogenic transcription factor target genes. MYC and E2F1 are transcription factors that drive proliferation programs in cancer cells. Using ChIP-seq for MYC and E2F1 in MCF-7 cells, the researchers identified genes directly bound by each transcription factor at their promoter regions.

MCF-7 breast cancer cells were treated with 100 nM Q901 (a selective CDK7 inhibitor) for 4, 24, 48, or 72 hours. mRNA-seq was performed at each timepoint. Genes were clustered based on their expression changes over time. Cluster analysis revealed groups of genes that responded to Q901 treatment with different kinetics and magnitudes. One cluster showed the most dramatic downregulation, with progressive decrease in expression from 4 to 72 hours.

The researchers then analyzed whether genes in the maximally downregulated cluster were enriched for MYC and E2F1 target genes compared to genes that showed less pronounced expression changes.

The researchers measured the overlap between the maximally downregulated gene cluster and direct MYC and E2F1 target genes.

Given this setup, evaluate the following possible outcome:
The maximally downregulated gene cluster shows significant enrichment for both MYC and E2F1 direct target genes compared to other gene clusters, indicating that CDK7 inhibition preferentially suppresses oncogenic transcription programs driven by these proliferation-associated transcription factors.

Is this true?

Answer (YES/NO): YES